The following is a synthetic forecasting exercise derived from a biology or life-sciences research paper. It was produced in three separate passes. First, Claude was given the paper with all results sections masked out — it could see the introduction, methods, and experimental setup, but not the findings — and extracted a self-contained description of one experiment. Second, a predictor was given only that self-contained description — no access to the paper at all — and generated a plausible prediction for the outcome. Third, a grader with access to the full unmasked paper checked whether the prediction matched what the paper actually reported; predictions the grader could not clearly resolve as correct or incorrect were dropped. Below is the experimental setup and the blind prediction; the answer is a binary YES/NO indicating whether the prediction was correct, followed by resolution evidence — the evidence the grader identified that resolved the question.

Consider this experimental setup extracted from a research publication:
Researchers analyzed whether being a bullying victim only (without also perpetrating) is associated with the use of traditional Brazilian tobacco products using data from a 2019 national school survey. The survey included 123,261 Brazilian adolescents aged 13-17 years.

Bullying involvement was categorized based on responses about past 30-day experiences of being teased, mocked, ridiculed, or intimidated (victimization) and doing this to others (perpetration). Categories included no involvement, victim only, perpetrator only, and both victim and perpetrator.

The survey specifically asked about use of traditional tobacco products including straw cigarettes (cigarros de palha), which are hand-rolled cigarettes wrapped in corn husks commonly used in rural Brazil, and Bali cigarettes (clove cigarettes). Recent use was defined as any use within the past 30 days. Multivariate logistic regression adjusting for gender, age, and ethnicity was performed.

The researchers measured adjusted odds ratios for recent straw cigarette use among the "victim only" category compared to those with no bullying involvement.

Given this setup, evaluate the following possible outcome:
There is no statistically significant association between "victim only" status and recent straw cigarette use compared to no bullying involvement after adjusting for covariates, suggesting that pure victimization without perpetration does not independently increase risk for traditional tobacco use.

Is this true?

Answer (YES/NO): NO